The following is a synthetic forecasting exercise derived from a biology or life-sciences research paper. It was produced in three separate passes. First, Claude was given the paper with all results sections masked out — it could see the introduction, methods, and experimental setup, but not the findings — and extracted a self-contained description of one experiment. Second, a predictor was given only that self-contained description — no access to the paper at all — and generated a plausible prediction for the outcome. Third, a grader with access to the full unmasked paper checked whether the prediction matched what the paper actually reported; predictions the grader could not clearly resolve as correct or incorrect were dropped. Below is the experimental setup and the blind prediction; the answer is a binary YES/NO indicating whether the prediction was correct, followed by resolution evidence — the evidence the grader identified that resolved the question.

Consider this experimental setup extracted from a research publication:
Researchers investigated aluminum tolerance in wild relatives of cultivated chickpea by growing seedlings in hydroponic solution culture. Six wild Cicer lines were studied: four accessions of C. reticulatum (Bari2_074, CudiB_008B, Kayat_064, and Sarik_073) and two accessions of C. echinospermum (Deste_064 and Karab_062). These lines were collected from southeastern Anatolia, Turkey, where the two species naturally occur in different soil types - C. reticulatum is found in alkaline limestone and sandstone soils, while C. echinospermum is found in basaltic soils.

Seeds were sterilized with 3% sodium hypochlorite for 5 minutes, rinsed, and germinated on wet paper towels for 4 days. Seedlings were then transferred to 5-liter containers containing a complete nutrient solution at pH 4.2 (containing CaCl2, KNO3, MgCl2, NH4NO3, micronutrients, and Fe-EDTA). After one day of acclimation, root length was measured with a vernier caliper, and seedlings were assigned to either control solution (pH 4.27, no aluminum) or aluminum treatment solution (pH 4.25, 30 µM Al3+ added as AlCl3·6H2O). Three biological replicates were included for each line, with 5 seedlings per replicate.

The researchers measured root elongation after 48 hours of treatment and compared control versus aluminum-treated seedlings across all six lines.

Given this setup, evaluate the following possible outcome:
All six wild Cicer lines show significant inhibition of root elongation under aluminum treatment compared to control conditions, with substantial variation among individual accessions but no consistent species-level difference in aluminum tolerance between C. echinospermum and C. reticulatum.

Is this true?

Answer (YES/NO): NO